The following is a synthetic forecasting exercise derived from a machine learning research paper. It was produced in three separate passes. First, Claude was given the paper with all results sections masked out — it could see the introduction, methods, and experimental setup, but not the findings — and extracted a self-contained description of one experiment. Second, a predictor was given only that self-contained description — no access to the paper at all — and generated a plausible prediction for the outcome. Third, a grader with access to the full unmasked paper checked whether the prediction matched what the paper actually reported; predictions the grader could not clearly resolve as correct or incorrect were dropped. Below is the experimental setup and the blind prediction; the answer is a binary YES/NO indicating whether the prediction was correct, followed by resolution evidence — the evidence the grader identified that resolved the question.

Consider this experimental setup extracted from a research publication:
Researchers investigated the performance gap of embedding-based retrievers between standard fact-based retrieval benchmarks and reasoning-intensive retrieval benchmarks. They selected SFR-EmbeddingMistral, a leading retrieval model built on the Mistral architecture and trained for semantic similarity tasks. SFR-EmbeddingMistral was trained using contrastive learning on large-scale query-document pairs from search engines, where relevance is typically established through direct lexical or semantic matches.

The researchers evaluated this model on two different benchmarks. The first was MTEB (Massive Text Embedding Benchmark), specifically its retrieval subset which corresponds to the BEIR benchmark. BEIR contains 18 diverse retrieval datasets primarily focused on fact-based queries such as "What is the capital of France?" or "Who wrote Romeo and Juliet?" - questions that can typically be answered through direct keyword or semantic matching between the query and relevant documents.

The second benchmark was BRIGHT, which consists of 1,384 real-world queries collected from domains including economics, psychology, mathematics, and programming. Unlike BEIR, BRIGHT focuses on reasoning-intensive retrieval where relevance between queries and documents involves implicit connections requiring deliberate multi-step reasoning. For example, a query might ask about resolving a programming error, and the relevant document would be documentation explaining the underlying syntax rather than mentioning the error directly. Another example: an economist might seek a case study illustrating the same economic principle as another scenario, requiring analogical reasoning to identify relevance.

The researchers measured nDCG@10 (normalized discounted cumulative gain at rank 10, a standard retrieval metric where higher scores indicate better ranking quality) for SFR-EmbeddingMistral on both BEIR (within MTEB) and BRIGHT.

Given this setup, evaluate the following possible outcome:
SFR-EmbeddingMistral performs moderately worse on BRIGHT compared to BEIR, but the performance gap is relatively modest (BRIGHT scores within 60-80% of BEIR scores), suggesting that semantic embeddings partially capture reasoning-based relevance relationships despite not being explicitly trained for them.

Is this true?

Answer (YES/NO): NO